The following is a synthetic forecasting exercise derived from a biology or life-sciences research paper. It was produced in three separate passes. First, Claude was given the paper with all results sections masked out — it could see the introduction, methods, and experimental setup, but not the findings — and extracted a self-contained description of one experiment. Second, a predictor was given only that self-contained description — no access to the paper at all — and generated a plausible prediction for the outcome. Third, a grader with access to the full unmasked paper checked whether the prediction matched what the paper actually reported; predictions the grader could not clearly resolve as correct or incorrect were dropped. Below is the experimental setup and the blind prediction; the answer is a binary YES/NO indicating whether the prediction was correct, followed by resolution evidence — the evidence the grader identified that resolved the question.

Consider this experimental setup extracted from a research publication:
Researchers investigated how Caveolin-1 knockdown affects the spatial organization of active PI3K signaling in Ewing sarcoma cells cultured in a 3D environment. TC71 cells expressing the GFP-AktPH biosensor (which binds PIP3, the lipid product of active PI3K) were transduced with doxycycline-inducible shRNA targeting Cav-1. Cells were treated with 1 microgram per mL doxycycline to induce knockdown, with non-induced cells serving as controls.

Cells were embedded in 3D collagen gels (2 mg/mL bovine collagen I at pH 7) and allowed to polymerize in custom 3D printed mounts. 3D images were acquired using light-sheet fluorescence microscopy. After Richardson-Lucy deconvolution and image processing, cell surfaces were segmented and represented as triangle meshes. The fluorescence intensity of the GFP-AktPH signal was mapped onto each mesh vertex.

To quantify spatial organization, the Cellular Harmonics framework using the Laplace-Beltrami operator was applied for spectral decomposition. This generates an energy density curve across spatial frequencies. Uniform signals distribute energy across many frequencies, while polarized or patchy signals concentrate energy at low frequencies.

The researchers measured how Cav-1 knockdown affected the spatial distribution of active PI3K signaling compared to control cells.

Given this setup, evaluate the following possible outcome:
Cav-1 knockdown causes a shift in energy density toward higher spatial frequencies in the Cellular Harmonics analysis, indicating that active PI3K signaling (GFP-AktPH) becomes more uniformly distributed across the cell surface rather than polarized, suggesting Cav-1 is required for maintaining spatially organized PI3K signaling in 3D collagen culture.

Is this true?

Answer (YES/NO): NO